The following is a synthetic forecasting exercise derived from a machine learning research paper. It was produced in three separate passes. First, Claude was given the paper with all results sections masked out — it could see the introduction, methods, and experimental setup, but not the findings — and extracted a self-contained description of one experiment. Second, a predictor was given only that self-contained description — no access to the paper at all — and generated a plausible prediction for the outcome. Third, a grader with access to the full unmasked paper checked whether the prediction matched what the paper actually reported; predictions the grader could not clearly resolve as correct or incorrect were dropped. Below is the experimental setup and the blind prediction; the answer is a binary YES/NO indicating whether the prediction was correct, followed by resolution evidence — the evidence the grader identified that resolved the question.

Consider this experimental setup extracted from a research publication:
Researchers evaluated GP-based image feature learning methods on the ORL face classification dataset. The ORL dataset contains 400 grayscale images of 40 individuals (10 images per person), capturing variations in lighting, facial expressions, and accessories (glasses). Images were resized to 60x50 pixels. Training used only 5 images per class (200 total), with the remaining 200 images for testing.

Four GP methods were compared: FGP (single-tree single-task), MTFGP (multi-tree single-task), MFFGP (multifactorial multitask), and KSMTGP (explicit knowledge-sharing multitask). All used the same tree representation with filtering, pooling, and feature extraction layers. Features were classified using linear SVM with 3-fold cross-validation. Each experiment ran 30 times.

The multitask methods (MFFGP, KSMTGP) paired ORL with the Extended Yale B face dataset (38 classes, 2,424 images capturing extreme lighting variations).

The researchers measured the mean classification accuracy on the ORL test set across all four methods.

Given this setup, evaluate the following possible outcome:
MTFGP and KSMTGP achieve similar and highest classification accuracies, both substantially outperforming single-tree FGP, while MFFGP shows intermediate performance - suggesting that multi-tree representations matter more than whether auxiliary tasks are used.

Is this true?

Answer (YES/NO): NO